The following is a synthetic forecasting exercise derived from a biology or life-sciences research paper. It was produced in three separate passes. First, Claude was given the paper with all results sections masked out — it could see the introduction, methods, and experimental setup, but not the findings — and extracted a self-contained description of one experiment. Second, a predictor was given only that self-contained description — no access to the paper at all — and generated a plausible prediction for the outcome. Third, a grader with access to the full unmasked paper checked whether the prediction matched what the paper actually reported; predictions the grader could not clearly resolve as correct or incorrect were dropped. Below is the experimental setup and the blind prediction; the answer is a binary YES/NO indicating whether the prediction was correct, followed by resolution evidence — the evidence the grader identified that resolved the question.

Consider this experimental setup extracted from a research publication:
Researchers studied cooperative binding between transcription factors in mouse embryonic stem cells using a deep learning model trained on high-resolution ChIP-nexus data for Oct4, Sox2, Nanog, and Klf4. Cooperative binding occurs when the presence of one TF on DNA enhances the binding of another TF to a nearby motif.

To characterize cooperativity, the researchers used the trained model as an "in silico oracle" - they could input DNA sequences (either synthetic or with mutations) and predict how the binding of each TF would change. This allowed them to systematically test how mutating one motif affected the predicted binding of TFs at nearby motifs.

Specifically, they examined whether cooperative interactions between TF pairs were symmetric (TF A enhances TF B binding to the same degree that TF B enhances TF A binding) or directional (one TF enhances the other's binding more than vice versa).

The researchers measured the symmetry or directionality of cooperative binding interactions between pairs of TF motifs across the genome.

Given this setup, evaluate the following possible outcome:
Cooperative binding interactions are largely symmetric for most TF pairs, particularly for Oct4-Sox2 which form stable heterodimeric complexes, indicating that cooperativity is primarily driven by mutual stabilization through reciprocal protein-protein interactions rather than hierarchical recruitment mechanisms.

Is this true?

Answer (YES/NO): NO